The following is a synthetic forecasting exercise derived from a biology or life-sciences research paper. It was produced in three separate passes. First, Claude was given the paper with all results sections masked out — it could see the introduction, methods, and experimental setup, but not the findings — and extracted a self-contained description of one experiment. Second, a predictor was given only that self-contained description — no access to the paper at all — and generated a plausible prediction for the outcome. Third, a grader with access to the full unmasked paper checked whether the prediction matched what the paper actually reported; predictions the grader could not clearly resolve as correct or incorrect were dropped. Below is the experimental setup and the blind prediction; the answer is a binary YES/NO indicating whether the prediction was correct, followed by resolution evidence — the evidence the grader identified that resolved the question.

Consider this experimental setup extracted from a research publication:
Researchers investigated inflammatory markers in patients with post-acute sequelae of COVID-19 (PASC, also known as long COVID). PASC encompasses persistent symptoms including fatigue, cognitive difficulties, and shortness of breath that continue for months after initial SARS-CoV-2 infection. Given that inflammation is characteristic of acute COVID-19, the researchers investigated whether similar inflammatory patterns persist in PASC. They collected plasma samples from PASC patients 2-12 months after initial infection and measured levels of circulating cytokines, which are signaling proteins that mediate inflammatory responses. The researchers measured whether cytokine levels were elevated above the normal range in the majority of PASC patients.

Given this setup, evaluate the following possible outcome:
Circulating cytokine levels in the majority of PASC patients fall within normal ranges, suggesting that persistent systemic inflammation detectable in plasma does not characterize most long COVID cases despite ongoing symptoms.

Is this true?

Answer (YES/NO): YES